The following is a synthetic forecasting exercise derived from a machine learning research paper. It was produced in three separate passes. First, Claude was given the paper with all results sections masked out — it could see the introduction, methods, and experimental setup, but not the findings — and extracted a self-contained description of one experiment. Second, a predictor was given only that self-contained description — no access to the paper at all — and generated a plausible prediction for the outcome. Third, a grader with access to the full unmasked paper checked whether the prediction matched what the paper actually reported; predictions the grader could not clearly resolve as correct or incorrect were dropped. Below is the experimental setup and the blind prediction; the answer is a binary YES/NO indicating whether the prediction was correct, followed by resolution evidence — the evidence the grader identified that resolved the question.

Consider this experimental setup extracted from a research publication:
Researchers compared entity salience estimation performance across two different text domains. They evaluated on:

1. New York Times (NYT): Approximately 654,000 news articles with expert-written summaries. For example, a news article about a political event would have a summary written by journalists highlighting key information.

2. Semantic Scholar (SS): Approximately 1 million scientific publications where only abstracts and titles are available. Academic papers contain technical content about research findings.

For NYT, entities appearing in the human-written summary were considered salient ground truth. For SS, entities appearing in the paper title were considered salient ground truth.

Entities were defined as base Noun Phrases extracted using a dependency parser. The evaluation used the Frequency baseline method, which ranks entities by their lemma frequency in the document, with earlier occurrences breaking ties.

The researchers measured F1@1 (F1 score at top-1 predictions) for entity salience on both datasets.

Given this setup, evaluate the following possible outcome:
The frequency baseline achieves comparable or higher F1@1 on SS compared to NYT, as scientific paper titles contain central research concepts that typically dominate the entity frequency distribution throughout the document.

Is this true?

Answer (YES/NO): YES